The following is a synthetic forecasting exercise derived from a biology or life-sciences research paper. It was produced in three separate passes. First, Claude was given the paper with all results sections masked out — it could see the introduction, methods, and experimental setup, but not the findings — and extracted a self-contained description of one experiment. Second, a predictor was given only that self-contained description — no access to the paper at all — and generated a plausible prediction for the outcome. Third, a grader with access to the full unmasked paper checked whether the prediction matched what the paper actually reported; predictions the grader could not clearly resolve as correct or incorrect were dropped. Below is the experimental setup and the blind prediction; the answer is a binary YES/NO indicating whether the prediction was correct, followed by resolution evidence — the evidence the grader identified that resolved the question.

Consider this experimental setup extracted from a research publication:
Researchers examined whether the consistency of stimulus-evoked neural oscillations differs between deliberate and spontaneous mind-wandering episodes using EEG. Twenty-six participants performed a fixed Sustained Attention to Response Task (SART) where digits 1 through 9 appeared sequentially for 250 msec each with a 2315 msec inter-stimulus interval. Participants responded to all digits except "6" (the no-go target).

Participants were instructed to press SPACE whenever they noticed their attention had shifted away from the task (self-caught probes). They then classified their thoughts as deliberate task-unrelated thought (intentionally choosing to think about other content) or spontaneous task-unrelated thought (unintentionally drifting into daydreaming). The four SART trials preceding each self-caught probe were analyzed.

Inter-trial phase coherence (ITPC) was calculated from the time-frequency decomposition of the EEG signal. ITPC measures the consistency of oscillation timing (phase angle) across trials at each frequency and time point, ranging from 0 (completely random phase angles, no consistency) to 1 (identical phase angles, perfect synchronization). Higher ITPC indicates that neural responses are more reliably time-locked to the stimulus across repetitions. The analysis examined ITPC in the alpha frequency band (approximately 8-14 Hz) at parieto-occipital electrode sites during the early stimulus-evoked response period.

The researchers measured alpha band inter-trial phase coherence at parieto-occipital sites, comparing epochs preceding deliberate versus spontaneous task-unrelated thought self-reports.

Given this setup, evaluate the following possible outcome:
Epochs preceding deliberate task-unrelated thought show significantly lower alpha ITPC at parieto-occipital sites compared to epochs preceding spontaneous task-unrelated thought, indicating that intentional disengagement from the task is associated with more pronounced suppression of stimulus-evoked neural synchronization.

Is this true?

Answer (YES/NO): NO